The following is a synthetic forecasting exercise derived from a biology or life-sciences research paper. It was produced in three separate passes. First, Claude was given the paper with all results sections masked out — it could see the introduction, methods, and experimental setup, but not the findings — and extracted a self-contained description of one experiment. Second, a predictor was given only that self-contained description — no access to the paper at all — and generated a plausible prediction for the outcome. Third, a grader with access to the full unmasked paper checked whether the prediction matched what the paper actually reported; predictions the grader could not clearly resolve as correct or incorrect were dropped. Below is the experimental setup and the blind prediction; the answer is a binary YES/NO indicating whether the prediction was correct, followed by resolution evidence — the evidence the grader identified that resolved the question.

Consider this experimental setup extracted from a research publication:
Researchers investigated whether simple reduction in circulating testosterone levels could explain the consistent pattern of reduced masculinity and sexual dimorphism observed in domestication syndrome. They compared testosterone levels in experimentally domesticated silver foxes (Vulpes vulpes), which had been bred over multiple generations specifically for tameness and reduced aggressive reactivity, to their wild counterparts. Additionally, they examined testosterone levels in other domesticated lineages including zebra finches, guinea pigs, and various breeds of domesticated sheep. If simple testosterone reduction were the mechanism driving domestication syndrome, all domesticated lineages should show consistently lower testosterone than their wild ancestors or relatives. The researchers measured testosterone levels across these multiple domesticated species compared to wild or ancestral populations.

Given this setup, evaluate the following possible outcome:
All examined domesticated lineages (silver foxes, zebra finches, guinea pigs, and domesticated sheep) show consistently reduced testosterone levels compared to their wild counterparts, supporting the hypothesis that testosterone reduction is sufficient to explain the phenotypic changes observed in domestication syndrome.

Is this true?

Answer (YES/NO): NO